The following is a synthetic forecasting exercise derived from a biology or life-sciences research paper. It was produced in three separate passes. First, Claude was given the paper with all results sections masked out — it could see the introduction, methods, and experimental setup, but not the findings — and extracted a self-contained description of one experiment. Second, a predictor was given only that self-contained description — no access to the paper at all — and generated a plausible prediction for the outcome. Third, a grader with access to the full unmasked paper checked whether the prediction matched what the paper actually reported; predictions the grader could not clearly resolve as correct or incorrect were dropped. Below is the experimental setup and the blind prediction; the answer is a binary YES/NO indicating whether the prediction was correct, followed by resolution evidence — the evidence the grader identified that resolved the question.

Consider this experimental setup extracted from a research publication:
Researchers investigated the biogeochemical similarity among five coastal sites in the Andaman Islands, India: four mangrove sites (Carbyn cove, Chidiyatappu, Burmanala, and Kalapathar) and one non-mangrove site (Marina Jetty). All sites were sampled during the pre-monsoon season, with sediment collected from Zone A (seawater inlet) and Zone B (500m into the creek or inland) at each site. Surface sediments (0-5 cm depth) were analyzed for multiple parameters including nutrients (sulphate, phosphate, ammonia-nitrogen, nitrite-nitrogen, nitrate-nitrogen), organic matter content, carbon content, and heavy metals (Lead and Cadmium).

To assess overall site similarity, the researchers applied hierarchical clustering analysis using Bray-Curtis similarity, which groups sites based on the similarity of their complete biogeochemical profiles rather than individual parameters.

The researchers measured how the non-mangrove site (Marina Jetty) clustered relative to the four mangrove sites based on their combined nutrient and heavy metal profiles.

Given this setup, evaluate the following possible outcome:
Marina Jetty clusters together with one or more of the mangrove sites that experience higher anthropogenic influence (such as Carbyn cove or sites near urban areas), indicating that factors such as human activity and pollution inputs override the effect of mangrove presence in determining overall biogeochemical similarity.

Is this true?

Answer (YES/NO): NO